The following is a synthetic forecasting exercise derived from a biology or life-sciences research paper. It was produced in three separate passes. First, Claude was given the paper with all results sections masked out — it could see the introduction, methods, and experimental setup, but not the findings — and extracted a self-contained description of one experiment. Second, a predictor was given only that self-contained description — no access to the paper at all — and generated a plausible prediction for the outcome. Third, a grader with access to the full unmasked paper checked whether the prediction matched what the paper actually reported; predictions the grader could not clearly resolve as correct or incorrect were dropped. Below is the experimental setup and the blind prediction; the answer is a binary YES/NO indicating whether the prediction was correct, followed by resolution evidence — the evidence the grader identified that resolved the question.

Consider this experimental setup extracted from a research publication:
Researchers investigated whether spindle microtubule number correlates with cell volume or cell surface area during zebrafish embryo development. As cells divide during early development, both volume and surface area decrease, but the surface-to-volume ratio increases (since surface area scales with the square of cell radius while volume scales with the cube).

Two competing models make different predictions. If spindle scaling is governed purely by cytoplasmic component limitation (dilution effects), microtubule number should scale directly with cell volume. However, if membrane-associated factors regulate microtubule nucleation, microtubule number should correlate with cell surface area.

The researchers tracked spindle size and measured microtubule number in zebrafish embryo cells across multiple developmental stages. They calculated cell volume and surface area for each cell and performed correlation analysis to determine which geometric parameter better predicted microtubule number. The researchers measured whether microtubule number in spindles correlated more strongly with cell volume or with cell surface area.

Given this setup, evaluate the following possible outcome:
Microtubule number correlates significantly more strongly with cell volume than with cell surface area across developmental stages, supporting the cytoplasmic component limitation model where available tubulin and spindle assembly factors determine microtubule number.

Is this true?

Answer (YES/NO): NO